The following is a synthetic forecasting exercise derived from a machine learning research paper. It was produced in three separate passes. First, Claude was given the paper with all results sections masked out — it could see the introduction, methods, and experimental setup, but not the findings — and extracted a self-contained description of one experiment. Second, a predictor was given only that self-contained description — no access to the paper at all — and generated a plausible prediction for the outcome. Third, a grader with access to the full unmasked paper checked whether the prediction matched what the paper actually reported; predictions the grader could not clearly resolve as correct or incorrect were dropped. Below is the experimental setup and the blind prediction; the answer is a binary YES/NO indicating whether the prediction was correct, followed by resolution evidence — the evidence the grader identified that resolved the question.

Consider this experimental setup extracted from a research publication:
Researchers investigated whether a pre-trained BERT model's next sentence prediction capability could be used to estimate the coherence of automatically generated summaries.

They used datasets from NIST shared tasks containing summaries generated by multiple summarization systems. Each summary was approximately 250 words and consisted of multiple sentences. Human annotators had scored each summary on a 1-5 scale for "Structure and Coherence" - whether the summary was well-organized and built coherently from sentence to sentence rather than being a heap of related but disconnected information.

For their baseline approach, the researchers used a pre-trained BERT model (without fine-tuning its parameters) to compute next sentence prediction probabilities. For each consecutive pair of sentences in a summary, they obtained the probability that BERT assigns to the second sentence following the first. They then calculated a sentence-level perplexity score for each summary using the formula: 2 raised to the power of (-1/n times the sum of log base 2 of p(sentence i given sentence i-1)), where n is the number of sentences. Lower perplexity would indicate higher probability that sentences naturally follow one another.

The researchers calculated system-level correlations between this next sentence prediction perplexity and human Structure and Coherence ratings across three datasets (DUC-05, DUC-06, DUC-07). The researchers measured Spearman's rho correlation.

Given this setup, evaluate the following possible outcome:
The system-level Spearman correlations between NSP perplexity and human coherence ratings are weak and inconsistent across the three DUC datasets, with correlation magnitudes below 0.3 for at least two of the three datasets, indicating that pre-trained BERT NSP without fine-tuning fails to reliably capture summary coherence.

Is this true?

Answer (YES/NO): YES